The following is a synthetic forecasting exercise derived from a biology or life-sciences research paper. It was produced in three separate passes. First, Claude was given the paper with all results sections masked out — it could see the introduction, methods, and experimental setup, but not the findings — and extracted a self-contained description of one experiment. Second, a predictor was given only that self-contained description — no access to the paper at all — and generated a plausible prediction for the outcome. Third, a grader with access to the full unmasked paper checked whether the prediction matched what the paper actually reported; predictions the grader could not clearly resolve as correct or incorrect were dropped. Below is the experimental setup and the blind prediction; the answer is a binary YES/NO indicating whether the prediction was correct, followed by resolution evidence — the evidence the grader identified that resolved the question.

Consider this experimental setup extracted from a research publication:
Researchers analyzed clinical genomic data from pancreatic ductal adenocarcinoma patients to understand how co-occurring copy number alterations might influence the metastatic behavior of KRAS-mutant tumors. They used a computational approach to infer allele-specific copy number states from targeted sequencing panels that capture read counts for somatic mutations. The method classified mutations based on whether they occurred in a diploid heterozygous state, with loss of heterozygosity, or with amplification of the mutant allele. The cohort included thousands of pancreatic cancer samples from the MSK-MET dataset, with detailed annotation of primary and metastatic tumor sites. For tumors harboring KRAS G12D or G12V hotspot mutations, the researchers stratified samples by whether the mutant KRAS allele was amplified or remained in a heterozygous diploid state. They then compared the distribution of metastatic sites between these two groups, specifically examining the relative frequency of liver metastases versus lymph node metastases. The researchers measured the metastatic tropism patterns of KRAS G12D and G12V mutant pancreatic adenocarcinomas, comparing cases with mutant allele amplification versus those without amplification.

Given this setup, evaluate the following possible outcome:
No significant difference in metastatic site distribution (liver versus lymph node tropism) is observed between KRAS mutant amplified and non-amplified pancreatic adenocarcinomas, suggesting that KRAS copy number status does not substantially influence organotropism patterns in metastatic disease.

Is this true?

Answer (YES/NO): NO